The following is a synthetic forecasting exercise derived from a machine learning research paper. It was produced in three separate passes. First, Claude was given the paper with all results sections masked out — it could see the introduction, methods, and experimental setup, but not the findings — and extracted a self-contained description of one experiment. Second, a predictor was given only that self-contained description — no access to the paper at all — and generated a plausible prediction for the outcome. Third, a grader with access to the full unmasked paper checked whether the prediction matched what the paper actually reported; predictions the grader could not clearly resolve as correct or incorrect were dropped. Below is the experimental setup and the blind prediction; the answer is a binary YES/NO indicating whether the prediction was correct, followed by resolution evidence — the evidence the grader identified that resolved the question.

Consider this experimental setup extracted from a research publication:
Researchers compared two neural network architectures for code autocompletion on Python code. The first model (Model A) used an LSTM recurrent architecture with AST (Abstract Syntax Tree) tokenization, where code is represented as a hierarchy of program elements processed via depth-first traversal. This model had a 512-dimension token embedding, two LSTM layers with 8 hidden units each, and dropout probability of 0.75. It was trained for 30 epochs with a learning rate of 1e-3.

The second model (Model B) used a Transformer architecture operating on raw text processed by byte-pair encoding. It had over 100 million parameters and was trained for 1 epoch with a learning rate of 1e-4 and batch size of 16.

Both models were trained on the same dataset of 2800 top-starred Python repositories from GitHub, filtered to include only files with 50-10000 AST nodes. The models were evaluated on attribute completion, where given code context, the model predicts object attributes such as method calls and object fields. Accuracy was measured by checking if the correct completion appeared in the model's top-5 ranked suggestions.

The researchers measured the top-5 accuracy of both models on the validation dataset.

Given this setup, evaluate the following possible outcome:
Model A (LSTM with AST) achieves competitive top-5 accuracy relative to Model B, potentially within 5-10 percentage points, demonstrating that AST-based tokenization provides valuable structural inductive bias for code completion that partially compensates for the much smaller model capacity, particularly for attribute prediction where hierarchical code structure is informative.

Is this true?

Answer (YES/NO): NO